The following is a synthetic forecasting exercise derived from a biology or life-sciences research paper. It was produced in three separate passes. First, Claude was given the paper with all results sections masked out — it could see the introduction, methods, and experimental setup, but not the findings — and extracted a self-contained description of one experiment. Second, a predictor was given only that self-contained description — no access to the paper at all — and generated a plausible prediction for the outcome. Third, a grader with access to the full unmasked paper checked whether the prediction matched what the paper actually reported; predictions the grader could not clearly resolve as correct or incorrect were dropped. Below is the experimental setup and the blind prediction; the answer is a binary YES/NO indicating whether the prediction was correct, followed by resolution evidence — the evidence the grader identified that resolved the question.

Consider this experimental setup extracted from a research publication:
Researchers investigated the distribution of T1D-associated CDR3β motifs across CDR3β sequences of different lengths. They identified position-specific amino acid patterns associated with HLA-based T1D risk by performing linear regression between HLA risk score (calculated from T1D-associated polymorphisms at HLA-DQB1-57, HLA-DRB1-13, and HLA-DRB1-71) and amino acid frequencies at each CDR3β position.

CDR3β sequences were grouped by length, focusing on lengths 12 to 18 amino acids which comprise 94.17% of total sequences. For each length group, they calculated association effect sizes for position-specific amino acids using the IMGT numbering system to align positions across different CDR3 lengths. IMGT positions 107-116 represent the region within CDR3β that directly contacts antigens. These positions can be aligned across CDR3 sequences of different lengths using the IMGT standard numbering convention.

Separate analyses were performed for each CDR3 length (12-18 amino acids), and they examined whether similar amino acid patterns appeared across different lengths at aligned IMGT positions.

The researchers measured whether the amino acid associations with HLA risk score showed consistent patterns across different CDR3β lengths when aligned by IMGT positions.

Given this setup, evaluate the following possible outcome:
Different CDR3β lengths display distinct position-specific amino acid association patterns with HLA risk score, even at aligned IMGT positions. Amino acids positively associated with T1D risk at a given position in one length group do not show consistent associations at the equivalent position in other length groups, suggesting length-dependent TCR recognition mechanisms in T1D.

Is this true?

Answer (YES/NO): NO